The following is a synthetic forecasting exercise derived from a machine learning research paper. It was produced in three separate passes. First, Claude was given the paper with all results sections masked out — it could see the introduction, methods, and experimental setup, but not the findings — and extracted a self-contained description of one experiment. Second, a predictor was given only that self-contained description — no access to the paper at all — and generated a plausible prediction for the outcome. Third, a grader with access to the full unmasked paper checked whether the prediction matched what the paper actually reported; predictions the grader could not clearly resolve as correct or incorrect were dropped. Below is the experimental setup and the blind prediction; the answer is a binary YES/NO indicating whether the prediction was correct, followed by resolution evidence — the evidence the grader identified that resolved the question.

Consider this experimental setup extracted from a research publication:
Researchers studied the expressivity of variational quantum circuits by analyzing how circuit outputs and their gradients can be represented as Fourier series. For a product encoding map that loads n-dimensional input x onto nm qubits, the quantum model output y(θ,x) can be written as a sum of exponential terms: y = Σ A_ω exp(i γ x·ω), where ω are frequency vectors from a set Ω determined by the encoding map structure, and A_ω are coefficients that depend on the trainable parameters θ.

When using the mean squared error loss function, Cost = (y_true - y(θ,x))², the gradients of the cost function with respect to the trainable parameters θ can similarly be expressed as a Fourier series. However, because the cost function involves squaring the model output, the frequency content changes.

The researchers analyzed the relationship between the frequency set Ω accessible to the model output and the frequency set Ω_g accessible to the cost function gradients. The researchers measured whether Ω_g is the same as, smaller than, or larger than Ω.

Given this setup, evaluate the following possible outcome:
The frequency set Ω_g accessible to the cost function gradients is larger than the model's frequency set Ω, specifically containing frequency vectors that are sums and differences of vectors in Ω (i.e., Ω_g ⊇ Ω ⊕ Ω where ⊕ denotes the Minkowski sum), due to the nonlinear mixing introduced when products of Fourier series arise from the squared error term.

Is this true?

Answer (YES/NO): YES